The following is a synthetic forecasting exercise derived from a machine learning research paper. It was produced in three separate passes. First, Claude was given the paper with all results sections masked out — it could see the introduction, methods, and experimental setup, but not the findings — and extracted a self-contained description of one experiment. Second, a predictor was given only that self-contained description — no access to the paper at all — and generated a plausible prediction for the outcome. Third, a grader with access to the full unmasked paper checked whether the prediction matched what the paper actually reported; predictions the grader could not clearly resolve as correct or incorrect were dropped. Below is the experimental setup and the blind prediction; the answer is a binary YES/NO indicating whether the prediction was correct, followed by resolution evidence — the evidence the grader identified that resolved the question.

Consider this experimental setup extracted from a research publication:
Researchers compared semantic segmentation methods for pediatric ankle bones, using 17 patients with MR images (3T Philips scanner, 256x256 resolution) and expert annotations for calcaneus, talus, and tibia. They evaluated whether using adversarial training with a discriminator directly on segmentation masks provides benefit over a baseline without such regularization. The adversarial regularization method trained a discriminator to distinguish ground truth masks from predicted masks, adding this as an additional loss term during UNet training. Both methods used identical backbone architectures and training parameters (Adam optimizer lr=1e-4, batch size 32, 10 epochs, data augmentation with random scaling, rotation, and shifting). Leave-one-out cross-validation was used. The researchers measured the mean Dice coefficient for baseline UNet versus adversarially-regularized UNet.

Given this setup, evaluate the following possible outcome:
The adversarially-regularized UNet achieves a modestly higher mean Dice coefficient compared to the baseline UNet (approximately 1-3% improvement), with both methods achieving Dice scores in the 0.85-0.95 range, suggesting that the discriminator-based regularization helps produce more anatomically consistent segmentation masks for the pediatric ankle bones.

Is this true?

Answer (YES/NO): NO